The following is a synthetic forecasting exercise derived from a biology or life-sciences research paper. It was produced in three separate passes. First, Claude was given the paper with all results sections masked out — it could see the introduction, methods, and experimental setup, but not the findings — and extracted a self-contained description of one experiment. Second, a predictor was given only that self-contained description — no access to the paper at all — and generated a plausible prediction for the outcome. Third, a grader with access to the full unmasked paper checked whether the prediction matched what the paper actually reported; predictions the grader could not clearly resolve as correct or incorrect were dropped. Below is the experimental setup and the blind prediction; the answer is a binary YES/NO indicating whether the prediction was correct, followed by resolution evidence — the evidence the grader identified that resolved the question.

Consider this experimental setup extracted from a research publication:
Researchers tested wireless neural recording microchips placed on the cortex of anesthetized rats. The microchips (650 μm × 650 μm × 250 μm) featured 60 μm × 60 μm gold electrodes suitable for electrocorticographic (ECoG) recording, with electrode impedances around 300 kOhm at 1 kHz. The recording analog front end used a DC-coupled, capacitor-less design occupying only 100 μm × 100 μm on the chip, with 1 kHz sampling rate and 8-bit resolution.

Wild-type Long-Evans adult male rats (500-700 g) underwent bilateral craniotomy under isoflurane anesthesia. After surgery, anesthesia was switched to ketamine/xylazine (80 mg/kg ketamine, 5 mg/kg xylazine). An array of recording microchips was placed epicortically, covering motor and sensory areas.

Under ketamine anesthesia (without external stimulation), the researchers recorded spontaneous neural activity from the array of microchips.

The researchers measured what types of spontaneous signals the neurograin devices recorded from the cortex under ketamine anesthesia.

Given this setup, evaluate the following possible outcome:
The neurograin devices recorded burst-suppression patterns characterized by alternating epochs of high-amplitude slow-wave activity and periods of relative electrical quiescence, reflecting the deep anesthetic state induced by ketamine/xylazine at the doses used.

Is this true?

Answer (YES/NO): NO